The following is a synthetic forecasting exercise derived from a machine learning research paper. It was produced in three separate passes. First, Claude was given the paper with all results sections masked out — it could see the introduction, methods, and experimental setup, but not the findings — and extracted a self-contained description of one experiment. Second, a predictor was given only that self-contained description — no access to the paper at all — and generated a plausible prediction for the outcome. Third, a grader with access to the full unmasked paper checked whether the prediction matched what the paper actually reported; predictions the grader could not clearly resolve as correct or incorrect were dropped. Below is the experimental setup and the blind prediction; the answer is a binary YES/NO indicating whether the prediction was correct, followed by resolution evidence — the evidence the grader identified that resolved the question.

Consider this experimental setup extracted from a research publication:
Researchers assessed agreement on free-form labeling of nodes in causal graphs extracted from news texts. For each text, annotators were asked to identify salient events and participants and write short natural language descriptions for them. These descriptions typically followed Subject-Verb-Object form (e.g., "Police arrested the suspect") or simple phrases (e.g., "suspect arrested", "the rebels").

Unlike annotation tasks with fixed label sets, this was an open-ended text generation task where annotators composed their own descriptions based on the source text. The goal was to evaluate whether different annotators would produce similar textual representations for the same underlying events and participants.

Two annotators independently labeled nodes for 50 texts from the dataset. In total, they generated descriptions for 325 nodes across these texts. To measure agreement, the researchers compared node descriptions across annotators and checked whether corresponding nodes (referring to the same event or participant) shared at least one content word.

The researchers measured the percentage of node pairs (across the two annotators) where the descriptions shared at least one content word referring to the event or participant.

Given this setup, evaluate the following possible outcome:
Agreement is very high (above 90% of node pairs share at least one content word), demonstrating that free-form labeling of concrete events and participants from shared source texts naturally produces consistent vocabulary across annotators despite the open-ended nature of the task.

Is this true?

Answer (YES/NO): NO